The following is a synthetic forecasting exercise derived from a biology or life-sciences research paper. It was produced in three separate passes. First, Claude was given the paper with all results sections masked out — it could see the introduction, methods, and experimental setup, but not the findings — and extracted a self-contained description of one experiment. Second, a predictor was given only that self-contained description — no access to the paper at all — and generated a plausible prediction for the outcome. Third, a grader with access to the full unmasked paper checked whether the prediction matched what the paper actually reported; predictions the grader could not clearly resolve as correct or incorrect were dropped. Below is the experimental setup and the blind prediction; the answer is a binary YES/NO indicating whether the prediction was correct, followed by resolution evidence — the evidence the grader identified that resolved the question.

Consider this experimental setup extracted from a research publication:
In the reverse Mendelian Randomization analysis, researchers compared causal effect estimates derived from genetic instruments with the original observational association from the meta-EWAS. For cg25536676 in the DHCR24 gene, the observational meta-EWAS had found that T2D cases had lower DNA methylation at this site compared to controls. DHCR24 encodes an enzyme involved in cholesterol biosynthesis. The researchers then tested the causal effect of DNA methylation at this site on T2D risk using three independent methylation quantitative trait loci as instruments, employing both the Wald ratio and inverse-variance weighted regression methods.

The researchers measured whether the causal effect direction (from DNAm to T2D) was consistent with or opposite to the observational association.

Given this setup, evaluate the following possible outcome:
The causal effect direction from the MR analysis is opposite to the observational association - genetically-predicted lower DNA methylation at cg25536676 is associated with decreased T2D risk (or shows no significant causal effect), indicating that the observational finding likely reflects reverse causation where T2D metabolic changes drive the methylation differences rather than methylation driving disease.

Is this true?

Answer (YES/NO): NO